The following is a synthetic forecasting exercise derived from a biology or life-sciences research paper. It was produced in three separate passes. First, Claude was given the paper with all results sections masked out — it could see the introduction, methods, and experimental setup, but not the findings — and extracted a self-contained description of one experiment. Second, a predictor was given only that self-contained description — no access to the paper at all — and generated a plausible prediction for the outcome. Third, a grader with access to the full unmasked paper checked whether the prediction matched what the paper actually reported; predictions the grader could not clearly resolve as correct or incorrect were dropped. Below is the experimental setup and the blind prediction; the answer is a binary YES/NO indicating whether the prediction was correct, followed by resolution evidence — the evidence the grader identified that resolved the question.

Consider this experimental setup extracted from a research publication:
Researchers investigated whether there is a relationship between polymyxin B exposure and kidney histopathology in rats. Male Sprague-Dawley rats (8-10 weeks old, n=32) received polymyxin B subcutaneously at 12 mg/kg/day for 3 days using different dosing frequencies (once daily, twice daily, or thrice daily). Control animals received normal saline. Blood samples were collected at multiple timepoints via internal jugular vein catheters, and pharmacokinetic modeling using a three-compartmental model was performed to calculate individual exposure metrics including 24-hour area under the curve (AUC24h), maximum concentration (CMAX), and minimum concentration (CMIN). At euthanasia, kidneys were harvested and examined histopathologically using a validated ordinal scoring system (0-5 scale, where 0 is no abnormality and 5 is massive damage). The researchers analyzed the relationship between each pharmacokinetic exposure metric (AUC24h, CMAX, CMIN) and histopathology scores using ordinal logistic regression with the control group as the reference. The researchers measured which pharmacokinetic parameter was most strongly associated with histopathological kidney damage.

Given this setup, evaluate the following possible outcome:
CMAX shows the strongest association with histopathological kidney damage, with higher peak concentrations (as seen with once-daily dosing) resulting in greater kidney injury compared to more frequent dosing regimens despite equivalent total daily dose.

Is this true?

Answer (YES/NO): NO